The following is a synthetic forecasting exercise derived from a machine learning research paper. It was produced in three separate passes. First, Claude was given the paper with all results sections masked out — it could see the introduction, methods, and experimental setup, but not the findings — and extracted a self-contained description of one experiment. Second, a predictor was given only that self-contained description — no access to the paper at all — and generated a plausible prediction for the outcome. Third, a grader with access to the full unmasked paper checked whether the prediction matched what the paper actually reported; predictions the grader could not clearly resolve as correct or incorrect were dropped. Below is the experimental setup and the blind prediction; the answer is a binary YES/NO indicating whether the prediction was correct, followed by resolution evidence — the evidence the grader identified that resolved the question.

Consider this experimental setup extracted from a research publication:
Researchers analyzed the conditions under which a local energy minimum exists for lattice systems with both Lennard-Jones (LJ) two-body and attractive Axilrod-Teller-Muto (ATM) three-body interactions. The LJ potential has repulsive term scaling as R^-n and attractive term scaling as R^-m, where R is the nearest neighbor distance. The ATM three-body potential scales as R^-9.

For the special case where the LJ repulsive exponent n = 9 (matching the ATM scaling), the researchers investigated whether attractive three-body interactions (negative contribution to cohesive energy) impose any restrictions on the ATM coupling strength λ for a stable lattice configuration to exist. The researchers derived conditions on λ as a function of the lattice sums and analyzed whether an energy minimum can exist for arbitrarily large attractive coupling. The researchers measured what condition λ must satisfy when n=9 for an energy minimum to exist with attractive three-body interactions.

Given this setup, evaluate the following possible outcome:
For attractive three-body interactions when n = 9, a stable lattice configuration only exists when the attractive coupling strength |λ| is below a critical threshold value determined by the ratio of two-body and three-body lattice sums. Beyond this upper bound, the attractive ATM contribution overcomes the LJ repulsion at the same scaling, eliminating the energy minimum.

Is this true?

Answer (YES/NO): YES